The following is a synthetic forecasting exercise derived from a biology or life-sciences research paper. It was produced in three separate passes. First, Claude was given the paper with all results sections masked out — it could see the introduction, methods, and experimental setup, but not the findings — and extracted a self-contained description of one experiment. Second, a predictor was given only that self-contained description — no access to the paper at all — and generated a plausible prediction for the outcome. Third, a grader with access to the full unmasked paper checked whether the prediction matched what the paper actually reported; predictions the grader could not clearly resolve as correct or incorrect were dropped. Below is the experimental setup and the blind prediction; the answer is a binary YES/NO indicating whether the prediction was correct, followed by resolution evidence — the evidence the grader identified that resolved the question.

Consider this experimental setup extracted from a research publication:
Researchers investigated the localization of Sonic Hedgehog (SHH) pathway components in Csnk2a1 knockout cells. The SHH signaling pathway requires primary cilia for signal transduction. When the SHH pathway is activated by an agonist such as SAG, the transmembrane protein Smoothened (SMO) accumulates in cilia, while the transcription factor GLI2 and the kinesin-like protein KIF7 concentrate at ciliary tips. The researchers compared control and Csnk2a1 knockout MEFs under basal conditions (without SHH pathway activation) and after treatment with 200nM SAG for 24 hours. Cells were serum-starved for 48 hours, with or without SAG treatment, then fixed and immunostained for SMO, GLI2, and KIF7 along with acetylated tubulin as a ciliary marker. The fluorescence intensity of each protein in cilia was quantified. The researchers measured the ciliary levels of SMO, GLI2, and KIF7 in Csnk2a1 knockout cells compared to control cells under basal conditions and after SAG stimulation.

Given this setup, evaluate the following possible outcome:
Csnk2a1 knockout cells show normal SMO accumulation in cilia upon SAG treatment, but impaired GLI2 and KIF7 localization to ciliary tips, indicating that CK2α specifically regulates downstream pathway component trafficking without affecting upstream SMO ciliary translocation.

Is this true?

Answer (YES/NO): NO